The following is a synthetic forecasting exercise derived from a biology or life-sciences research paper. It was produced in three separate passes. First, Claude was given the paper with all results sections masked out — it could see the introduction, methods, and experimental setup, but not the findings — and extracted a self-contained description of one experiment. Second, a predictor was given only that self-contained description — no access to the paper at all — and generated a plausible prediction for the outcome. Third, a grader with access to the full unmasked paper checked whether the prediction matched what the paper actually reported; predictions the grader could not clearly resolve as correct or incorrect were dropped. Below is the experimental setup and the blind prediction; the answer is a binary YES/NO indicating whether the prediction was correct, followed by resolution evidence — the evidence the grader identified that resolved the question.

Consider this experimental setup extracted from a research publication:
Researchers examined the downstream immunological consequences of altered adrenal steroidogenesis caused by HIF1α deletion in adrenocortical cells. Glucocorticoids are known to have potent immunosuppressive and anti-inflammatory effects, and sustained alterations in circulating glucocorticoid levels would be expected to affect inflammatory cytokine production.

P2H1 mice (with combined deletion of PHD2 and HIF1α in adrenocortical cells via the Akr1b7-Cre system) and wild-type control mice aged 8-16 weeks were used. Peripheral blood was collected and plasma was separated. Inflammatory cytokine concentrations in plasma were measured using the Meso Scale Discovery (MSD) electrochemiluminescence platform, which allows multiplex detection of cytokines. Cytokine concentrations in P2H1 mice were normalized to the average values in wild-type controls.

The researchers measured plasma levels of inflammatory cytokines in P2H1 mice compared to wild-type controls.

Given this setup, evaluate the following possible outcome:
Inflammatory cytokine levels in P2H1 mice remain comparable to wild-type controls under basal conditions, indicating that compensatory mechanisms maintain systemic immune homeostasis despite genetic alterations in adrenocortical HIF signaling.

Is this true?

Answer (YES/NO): NO